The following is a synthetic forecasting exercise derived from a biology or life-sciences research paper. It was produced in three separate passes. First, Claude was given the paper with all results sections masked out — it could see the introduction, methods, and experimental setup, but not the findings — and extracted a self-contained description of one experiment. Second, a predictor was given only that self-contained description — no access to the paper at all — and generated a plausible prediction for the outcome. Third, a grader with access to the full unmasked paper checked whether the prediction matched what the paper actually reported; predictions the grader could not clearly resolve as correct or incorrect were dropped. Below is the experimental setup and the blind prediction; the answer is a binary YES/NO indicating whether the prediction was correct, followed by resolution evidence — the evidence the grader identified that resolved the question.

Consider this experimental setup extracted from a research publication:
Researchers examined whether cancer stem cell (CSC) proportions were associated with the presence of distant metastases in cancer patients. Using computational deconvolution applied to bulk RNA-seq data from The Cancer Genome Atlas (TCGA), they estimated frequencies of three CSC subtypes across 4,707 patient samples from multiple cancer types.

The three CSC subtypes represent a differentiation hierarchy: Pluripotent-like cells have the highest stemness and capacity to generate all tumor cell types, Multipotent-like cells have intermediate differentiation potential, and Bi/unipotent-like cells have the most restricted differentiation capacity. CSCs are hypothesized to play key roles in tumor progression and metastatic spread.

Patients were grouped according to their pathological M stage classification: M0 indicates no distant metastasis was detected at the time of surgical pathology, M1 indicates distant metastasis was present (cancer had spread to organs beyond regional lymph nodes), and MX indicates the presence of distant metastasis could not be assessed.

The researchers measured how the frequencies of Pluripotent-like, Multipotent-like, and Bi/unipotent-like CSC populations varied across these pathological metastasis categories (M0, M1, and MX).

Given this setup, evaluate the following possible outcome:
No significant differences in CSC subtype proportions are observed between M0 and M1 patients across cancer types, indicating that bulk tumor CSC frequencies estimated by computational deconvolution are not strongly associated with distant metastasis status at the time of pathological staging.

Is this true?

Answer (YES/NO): NO